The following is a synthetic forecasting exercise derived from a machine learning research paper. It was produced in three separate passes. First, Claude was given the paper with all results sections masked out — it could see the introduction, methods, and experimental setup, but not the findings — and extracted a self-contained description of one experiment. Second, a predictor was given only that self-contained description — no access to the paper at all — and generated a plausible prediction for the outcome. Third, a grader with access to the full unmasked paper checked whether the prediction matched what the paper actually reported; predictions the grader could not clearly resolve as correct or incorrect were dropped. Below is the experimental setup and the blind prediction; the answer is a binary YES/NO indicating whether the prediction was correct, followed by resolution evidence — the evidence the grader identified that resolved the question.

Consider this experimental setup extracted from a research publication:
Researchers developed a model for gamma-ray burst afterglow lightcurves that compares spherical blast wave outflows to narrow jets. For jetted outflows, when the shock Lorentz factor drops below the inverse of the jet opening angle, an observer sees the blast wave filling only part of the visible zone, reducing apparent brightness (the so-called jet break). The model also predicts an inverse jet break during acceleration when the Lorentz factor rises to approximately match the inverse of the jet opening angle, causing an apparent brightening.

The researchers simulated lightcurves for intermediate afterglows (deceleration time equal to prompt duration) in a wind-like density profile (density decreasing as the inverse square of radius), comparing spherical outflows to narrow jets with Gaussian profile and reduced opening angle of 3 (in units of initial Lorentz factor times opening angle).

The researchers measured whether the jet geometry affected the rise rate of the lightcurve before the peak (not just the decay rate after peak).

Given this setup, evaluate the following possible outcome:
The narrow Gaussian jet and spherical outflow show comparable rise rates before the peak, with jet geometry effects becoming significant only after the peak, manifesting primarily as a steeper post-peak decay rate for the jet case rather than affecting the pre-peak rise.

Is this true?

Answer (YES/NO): NO